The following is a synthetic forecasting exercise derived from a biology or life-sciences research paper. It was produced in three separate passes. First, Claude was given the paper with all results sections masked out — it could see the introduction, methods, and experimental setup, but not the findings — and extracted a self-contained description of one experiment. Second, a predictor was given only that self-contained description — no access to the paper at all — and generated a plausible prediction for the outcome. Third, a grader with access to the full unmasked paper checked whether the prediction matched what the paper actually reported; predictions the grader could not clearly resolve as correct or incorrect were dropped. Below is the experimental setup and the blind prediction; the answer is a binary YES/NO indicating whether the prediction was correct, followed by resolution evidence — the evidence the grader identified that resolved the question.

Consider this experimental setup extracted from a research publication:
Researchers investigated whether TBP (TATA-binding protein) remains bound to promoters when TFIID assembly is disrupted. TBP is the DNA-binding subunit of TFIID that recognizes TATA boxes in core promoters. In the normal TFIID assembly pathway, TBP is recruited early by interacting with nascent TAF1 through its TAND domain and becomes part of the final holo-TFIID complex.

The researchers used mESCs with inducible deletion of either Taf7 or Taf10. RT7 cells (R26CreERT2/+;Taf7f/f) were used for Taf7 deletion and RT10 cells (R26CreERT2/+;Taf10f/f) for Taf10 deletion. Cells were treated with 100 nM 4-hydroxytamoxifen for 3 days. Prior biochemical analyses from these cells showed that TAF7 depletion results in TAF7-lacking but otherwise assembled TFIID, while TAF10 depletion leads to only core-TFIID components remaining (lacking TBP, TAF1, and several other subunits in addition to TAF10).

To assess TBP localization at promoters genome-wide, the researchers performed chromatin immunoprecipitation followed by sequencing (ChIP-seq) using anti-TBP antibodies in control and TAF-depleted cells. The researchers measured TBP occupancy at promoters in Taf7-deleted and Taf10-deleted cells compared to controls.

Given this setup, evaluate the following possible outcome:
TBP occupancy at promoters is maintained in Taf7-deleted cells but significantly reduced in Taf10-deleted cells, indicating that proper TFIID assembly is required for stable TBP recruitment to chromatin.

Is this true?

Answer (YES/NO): NO